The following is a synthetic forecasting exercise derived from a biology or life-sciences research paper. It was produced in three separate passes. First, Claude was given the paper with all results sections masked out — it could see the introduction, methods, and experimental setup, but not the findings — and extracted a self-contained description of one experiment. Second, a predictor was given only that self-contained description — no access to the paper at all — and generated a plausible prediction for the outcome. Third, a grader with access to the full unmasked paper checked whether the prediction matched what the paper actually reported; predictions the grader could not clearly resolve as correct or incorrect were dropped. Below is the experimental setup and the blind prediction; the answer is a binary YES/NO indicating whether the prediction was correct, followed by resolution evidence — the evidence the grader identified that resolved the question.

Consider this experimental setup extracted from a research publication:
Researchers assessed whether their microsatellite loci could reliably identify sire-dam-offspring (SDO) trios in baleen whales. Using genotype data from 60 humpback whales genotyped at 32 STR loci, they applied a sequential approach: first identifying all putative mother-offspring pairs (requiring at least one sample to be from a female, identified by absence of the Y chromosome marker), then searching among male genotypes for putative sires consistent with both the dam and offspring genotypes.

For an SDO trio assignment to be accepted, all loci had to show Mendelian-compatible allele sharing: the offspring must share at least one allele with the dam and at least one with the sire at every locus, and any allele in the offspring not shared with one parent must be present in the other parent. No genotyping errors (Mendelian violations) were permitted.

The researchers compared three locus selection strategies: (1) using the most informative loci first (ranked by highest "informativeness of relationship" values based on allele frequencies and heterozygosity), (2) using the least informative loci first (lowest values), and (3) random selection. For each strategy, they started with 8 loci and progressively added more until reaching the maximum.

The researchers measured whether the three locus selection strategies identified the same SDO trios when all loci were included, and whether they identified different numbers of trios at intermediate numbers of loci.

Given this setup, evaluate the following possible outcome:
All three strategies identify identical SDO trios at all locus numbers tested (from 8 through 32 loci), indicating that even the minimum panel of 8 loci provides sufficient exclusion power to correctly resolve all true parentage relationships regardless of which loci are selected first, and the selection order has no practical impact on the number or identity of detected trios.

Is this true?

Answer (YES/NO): NO